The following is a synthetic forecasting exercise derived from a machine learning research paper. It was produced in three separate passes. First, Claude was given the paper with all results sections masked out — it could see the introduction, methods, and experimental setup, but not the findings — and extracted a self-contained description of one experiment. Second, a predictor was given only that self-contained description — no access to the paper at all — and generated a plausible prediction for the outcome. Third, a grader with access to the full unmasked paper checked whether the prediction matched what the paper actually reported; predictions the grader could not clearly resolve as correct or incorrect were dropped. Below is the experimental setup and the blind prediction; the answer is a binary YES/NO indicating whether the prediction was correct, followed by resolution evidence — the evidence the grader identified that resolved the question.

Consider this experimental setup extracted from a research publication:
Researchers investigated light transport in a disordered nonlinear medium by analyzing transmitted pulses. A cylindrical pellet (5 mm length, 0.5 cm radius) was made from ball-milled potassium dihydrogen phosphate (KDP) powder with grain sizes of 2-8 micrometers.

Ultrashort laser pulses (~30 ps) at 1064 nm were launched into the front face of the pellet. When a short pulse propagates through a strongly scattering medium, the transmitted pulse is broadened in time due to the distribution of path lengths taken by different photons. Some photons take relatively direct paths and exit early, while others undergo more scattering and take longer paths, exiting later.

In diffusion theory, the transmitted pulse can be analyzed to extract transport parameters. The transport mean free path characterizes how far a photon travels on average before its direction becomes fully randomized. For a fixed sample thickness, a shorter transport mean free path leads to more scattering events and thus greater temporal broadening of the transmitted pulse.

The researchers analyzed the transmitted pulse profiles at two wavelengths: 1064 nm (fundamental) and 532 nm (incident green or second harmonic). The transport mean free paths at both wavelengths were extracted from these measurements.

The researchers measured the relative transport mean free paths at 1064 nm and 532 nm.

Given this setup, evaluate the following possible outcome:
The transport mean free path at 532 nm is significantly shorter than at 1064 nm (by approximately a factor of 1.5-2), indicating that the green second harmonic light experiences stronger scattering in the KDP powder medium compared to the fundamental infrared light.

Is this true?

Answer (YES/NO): NO